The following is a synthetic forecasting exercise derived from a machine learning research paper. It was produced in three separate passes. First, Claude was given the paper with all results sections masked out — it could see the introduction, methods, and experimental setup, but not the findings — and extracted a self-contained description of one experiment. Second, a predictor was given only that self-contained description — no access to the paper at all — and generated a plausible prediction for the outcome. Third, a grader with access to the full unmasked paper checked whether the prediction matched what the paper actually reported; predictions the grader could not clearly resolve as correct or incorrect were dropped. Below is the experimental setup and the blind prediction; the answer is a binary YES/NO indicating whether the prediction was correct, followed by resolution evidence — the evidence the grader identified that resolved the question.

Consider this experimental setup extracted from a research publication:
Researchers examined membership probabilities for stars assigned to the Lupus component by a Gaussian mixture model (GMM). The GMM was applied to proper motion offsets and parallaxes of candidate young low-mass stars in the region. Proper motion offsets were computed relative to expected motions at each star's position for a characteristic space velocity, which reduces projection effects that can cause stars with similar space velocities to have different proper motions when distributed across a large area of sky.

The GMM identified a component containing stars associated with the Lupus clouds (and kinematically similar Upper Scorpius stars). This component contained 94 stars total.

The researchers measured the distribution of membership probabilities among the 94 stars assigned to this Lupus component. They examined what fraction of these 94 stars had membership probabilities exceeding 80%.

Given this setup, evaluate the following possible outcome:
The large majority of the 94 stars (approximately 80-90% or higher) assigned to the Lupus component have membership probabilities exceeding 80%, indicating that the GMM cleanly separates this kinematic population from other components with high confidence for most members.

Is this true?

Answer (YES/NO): YES